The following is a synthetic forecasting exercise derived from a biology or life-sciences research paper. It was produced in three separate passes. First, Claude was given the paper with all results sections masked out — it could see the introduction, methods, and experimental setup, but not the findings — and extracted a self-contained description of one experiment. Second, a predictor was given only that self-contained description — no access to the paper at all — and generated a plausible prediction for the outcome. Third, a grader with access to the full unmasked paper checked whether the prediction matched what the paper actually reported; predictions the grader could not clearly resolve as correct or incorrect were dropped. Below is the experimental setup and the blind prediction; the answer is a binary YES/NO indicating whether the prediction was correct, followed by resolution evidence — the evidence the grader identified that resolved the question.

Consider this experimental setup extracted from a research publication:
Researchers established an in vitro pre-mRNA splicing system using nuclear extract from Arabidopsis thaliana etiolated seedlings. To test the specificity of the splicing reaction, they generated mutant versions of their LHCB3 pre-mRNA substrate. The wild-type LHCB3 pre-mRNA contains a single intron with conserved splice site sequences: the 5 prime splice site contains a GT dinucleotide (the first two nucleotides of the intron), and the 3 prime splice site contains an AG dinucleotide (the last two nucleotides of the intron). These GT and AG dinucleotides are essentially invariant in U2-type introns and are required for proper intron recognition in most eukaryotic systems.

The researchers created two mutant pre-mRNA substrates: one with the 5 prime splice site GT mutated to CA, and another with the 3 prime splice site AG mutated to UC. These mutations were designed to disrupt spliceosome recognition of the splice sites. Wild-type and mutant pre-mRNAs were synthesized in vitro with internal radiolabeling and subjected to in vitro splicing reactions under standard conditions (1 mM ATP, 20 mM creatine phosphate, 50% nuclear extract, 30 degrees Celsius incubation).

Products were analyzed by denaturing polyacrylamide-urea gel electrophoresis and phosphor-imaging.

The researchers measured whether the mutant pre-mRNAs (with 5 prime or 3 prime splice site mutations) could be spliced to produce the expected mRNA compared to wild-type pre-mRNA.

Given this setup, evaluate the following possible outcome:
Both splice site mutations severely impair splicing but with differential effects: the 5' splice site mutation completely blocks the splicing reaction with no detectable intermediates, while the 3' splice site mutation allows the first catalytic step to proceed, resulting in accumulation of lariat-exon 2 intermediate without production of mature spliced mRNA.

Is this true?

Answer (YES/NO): NO